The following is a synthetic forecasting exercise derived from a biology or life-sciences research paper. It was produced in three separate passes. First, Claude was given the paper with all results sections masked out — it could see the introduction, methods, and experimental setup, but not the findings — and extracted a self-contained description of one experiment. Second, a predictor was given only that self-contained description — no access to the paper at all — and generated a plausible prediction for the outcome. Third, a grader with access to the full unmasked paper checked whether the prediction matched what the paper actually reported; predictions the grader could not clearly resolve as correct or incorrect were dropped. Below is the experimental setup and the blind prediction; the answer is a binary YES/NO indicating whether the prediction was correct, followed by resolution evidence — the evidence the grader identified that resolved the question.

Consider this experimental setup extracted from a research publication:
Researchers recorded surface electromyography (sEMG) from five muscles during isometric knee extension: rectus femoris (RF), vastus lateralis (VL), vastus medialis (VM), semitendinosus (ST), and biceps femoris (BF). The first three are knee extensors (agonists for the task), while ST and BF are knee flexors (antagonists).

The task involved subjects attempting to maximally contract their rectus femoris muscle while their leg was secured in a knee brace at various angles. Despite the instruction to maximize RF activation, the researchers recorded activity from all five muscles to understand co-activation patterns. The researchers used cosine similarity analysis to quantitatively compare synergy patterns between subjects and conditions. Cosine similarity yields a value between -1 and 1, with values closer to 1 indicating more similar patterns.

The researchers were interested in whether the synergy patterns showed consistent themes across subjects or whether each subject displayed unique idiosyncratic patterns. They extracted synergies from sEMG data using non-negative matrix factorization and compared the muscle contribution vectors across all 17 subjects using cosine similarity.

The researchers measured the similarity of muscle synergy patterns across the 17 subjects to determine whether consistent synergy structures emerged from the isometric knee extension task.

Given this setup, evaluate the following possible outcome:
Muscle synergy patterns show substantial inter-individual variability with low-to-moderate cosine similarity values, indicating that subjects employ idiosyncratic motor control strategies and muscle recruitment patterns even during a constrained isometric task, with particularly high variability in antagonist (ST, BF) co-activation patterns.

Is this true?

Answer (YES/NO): NO